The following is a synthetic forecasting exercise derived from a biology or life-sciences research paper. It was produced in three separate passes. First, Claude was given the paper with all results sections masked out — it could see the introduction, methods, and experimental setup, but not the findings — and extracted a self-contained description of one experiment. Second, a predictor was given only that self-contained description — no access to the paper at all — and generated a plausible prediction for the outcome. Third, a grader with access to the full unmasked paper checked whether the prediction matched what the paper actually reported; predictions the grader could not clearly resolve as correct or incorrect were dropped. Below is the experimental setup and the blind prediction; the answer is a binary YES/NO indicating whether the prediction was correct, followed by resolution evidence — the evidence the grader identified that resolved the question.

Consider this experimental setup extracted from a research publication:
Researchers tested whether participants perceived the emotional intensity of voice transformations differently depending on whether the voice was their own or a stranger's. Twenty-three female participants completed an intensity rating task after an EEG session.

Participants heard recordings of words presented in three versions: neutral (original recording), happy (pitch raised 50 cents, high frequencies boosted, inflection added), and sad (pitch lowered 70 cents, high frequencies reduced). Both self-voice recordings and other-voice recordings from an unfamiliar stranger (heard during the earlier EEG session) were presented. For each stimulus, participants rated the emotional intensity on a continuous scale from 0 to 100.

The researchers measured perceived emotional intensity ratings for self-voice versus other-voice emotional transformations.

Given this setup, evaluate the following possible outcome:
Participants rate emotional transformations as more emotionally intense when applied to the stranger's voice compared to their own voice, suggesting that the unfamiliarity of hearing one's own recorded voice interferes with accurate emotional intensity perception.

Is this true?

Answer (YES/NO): NO